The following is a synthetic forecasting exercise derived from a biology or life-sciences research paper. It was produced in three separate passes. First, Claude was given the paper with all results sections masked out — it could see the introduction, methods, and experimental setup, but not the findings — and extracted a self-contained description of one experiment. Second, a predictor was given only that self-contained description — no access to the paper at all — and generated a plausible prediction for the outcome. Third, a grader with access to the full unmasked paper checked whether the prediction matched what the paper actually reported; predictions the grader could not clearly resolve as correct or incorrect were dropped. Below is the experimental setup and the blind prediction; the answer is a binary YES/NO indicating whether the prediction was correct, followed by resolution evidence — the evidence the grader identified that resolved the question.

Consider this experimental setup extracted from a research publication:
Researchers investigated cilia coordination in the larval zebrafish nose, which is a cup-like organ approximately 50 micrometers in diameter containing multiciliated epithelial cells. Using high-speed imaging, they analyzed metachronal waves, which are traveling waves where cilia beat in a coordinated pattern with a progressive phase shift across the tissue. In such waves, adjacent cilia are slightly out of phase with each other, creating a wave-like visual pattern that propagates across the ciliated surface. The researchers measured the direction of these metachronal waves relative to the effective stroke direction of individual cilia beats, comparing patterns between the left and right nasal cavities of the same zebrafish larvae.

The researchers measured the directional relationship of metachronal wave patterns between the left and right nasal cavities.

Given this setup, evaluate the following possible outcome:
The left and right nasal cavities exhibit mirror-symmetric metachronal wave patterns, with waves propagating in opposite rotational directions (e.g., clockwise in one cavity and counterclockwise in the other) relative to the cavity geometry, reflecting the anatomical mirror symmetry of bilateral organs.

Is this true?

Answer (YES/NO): NO